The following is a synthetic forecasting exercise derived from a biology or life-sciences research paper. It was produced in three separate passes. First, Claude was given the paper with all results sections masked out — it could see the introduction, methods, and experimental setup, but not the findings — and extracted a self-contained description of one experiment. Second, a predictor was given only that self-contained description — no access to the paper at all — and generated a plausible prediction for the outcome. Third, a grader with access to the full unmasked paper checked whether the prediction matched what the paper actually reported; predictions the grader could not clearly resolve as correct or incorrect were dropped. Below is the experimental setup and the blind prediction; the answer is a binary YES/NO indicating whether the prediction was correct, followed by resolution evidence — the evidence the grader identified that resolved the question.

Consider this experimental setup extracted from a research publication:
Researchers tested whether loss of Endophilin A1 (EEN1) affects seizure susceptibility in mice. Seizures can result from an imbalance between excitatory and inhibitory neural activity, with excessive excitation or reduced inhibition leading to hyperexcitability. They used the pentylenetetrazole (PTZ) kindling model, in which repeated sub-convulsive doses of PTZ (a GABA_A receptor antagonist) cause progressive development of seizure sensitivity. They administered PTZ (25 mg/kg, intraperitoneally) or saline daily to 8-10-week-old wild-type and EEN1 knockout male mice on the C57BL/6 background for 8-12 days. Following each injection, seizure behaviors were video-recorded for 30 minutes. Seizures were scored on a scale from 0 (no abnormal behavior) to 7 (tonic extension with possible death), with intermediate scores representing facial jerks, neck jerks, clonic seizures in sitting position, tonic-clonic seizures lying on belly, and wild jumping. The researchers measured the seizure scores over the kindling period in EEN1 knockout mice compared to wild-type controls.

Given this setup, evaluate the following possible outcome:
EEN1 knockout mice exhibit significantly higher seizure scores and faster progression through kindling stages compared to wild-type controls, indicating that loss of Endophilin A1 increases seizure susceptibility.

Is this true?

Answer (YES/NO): YES